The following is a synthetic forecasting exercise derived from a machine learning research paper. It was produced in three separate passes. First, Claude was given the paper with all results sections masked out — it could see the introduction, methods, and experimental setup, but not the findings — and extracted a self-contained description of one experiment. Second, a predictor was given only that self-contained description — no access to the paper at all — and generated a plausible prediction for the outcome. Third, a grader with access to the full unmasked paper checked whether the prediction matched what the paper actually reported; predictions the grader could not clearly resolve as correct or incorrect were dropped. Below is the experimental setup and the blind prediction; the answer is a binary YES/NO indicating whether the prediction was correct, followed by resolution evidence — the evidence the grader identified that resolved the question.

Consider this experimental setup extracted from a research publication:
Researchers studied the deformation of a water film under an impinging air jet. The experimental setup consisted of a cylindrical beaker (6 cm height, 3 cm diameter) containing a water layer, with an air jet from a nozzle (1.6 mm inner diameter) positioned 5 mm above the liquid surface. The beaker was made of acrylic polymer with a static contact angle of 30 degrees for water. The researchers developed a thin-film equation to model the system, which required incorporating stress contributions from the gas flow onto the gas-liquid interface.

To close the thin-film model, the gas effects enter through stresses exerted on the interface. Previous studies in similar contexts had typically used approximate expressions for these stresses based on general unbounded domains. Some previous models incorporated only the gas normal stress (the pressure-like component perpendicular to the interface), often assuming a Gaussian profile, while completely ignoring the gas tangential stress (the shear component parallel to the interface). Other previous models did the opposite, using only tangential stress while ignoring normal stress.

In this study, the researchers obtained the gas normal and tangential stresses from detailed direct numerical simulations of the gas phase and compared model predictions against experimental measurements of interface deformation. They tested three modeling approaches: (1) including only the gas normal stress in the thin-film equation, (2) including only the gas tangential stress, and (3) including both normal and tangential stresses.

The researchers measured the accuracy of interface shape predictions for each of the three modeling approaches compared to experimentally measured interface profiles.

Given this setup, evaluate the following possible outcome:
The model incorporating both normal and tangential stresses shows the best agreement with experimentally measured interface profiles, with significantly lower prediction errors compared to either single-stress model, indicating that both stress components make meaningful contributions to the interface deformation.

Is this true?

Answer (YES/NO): YES